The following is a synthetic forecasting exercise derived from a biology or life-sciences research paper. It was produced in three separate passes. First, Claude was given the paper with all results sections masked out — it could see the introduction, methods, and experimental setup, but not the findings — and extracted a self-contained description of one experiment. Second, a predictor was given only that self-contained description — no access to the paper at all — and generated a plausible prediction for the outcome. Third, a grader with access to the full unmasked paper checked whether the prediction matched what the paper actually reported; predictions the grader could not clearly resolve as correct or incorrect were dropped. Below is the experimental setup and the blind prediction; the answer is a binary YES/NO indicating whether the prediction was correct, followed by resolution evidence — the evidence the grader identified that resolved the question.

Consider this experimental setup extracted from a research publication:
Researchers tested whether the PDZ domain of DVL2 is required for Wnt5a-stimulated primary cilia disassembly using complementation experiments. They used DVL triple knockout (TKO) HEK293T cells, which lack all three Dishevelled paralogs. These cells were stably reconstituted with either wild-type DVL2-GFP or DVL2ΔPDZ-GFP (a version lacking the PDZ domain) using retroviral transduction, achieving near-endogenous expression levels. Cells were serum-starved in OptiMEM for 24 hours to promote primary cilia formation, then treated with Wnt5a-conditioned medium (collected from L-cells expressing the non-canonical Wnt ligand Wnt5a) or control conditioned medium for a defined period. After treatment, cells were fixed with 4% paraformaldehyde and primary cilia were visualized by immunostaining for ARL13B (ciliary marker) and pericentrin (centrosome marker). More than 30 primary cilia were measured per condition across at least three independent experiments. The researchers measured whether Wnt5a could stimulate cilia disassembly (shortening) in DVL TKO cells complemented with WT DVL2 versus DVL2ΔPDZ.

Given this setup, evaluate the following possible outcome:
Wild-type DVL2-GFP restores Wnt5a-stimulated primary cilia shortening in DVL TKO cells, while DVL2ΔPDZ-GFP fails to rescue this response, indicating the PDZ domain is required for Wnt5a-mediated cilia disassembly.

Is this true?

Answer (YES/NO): YES